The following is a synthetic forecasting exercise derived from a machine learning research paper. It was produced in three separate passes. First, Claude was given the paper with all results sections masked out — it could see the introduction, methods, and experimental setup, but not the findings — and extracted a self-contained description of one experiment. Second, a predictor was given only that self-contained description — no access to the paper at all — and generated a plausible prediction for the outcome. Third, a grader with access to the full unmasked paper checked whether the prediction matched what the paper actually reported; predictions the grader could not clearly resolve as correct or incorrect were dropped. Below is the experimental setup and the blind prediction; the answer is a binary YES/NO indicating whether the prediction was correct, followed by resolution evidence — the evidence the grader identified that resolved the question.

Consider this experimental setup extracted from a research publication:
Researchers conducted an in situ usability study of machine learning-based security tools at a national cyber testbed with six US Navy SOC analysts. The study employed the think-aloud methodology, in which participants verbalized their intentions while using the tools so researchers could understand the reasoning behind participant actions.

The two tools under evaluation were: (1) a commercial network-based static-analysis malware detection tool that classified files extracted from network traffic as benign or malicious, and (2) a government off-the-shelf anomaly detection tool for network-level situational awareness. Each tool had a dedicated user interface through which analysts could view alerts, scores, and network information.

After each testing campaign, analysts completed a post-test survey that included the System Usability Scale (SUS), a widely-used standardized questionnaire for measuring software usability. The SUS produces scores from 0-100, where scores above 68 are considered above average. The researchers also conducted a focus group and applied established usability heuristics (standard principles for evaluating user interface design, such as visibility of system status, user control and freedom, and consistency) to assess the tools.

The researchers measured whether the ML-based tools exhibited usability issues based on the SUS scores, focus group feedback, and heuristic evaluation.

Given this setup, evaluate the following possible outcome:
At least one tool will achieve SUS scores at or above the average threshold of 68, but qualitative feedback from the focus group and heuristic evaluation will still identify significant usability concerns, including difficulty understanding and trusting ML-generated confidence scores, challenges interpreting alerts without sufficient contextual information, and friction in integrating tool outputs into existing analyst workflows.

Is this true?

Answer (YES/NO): NO